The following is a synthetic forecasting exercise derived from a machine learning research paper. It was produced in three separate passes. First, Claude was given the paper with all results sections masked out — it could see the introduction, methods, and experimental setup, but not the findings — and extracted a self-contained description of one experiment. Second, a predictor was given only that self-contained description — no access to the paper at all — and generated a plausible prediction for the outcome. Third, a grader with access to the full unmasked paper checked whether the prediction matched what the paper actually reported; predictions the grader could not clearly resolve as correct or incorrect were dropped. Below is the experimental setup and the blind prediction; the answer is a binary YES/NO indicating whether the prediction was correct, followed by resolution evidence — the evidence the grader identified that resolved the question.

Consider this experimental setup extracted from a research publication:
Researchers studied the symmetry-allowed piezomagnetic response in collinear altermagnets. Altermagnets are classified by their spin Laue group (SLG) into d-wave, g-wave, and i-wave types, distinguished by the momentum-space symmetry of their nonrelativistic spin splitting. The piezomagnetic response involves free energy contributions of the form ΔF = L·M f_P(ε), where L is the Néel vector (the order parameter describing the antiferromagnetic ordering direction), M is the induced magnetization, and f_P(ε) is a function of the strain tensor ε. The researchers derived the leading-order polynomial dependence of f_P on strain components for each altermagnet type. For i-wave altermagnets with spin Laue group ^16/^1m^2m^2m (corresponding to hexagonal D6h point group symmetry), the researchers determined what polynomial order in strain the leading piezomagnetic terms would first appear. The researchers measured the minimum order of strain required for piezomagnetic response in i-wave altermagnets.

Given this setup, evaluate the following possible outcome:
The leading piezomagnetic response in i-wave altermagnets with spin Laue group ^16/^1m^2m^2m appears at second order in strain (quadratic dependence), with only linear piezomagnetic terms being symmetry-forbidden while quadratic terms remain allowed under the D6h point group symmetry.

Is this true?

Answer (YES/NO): NO